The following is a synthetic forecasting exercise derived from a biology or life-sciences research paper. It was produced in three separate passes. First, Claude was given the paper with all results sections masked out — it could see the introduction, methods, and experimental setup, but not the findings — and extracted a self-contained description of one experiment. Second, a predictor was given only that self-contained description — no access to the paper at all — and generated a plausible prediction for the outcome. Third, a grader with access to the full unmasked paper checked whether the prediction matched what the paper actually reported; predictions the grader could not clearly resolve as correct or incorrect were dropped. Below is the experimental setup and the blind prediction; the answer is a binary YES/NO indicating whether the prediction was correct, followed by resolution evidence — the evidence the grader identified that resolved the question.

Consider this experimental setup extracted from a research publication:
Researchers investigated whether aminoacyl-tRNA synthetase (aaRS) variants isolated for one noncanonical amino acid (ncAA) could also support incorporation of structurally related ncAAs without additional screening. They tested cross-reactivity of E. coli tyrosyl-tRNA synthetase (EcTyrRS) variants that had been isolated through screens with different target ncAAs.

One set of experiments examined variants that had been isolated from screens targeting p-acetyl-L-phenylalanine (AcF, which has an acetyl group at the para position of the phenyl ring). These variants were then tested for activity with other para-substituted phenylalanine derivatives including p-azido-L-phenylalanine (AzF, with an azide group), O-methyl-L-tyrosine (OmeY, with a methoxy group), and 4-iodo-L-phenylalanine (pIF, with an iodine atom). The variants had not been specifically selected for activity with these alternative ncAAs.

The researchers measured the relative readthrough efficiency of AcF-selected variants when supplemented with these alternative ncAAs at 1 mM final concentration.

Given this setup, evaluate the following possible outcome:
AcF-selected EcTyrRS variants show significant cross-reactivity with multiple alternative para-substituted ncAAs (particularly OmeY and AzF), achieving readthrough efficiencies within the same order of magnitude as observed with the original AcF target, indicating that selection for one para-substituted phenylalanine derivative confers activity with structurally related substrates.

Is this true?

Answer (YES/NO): YES